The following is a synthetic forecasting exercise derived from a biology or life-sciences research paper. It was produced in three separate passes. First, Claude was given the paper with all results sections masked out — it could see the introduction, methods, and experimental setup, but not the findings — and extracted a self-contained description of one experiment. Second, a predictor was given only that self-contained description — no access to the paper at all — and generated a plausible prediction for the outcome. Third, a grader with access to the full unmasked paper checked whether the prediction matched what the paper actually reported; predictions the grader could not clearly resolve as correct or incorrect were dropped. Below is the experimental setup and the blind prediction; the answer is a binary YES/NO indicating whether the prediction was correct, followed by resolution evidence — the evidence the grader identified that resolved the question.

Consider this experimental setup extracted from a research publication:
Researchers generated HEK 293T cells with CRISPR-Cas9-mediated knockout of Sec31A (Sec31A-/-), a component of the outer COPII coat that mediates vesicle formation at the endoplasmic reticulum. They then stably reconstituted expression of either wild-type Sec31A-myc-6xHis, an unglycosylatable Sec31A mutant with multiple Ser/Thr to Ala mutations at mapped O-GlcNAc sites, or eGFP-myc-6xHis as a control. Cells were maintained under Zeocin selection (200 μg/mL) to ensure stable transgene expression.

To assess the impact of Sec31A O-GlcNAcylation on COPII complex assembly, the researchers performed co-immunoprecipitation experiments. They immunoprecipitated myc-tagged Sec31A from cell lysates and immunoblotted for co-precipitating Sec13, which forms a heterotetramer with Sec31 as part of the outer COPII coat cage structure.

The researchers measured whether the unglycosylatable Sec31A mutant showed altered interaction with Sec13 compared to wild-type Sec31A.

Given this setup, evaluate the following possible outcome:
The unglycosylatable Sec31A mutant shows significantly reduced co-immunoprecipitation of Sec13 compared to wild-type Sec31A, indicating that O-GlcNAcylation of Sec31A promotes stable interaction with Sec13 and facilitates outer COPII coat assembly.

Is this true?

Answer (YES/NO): YES